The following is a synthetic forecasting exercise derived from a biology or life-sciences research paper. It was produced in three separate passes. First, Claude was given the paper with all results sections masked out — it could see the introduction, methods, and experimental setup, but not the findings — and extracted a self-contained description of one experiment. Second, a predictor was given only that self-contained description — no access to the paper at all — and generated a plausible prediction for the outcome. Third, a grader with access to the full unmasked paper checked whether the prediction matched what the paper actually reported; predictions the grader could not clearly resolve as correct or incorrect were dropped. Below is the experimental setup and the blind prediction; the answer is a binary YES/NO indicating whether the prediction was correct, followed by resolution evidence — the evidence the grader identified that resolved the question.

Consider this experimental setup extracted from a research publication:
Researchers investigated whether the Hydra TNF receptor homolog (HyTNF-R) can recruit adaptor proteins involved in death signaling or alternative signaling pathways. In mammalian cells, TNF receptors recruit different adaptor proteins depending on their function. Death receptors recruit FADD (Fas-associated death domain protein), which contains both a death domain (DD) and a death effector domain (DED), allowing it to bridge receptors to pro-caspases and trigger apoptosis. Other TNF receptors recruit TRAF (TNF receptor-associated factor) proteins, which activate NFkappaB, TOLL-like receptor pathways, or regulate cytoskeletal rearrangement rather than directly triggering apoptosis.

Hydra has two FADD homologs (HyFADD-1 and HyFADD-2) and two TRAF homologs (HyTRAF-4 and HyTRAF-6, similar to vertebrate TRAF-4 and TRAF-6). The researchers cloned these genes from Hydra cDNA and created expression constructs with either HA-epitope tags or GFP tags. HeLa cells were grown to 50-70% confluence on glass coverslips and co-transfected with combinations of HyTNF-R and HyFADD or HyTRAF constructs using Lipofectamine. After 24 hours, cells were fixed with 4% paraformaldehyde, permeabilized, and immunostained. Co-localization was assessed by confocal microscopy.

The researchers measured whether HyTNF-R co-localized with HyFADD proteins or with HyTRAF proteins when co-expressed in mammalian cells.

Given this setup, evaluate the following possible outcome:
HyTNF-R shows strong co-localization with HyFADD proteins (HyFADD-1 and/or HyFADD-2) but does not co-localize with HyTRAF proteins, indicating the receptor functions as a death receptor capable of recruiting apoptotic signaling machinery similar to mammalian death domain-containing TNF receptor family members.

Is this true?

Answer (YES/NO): NO